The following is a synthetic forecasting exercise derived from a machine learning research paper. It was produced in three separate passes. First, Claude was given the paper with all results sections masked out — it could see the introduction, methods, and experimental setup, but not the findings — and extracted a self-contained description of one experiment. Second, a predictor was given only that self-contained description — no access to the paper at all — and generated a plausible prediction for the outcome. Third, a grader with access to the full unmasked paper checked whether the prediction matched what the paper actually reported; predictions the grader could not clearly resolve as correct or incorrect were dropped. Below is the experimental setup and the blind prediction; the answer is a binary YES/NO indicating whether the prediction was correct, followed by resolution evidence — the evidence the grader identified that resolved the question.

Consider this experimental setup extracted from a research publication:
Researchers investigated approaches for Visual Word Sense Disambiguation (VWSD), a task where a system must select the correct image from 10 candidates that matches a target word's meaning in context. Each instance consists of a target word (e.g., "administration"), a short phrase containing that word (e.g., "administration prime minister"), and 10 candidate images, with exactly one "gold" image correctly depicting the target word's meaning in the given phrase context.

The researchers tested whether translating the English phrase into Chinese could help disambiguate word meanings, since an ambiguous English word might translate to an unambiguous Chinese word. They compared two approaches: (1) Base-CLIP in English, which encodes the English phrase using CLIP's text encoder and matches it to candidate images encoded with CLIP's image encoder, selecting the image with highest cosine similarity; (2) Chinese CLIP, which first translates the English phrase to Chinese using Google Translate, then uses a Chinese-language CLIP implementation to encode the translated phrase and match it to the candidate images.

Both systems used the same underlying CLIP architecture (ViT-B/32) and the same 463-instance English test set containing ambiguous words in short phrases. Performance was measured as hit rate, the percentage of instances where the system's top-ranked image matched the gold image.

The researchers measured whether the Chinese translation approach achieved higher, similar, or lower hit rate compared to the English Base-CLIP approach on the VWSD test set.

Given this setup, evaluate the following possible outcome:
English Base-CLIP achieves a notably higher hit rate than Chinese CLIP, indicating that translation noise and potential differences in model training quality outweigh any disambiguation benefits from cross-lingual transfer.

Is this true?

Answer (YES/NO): YES